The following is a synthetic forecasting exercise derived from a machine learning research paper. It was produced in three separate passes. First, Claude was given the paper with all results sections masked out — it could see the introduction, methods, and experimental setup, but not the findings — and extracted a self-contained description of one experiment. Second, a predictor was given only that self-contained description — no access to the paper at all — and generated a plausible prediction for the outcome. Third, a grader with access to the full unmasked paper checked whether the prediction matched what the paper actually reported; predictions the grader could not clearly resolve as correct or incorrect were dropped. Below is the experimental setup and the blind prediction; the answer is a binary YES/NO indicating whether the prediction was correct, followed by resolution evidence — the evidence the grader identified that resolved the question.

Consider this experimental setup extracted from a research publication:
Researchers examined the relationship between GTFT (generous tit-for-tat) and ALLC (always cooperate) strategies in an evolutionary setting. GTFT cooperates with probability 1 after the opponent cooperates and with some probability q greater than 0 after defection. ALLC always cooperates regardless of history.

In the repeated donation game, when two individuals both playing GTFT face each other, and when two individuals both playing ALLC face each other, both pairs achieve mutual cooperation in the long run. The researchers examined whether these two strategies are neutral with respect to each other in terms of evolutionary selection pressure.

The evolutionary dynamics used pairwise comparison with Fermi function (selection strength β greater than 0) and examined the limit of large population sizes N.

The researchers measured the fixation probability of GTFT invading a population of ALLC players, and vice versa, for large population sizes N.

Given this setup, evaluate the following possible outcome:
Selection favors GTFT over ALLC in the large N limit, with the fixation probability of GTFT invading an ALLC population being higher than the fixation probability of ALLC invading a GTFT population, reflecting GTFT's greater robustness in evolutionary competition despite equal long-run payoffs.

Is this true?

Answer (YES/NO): NO